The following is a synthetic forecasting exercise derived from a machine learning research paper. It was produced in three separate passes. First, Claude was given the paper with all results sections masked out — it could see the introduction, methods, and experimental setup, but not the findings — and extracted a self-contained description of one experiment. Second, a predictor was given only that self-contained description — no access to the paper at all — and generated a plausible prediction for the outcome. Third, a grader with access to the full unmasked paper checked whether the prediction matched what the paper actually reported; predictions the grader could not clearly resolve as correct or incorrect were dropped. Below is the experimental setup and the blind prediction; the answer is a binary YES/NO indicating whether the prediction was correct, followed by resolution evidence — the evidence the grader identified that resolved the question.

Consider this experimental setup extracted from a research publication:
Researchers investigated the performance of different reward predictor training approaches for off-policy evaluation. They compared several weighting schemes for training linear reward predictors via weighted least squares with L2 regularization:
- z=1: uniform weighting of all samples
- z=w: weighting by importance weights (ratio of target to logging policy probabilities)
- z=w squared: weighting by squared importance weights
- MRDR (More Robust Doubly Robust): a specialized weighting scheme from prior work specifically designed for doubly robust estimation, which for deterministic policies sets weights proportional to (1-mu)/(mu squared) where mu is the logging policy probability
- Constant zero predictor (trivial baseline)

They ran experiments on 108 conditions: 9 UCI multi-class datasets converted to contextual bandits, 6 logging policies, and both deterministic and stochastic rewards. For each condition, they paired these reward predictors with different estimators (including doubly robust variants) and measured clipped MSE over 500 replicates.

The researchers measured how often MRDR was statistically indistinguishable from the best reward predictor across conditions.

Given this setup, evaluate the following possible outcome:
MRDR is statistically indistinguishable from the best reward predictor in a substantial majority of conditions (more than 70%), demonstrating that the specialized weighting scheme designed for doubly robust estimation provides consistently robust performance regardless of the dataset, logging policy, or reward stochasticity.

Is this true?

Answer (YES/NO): NO